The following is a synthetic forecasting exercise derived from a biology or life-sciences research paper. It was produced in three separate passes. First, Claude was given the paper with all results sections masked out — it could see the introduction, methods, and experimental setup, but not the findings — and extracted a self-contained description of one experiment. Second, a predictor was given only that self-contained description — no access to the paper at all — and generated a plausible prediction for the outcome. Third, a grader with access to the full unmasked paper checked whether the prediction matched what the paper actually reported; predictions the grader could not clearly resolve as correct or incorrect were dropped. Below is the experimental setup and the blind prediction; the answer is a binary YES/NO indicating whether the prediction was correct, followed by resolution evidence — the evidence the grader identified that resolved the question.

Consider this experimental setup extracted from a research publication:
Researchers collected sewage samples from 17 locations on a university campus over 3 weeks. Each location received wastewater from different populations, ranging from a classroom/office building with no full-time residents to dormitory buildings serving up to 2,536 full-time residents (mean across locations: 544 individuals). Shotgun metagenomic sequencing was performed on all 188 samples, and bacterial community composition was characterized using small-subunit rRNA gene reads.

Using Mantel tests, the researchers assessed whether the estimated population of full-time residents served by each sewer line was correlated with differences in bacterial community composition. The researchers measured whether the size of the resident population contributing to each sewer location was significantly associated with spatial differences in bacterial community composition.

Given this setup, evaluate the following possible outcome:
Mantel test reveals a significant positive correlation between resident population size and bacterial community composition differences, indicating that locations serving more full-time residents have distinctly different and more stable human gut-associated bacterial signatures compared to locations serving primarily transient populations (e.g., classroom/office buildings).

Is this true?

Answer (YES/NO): NO